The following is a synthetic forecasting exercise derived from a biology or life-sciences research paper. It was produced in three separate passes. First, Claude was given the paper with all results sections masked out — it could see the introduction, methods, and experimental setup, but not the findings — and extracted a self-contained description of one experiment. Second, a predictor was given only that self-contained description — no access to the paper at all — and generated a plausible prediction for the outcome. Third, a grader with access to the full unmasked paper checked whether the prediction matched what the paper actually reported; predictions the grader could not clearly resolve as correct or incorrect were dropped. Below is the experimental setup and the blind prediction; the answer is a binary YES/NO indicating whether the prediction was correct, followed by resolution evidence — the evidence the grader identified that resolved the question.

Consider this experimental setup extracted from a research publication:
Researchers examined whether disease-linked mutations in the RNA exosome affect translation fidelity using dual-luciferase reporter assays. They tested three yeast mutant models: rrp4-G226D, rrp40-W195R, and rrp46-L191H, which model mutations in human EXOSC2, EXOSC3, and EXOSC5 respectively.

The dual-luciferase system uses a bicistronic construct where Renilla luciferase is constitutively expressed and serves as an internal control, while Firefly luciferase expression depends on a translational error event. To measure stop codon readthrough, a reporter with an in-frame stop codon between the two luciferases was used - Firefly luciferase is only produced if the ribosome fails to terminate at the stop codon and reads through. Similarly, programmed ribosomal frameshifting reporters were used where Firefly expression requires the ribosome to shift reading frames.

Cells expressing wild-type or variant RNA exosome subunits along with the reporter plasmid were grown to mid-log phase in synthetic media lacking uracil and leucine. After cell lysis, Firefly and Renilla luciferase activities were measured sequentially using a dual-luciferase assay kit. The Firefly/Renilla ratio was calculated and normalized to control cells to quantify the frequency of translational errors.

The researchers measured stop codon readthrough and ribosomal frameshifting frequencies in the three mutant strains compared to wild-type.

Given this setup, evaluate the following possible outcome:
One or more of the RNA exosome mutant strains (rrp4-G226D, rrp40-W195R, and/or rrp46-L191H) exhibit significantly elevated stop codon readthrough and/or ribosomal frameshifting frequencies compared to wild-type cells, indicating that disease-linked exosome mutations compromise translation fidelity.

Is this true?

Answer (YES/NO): NO